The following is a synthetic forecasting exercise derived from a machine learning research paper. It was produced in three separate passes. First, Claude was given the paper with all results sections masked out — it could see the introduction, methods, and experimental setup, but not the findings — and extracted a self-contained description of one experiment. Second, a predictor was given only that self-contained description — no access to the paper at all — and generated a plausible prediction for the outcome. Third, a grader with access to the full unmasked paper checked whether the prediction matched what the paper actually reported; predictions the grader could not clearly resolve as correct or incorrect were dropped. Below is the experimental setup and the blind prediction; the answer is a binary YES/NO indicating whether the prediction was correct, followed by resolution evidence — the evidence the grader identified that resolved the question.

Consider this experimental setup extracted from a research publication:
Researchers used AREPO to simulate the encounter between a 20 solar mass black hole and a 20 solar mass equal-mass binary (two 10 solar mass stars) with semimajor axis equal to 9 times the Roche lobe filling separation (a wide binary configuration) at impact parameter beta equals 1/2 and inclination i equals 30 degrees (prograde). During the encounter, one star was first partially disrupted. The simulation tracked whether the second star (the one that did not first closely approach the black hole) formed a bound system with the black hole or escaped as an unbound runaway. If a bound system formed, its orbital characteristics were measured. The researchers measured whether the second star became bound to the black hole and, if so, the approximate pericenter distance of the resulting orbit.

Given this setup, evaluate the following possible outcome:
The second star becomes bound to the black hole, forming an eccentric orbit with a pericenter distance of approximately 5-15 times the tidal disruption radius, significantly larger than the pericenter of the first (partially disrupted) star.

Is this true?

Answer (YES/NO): YES